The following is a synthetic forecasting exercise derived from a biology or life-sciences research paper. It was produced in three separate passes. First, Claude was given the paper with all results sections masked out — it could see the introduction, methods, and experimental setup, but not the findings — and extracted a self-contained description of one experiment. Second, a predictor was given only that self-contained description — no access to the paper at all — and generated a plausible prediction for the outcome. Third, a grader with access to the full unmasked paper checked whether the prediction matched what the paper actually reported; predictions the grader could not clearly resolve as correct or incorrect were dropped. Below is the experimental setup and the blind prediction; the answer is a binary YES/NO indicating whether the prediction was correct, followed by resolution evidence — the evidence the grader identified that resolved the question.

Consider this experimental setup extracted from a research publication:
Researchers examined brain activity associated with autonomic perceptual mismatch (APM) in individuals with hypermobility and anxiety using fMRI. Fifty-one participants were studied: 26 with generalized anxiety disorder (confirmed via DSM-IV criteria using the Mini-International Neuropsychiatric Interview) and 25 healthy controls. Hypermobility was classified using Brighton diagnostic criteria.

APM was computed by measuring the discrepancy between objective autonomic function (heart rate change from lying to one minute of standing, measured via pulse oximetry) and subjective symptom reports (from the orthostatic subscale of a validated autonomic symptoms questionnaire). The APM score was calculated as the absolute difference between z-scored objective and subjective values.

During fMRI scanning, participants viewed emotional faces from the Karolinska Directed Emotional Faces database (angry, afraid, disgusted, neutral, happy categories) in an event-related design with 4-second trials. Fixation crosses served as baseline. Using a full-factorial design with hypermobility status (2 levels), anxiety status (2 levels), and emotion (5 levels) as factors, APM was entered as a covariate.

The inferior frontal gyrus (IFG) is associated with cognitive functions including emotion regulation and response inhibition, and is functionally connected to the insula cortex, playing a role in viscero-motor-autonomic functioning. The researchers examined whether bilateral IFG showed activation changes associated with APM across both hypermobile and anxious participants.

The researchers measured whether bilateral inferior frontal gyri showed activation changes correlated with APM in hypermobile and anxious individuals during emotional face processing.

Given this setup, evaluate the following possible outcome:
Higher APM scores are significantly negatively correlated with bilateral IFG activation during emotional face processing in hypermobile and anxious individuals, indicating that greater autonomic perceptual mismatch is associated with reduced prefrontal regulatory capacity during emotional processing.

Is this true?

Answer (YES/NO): YES